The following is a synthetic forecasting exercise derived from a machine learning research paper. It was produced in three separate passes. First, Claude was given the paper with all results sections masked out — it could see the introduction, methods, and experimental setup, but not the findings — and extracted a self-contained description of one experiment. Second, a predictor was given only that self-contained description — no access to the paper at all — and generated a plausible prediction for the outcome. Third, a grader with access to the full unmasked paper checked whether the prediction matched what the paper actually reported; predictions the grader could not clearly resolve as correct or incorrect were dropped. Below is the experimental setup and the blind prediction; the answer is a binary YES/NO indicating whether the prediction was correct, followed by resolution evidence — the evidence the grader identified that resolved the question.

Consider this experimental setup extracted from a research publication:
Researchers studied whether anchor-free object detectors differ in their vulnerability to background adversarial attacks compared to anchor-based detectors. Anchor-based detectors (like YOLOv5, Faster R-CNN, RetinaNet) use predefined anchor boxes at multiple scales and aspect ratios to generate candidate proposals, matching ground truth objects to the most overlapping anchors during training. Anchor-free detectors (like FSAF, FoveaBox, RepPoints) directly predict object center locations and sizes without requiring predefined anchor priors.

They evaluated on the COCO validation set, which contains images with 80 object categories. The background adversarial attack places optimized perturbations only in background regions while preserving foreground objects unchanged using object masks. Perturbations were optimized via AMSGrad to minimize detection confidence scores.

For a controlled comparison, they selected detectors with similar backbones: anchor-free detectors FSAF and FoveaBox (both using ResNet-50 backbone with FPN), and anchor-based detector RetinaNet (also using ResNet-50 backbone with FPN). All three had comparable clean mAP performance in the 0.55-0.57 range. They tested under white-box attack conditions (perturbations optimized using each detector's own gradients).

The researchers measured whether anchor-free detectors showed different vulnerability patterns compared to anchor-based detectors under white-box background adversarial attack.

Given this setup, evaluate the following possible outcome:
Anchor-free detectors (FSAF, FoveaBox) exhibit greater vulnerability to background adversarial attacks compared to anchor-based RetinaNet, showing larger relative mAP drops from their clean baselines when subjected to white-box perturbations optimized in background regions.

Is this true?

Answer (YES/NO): NO